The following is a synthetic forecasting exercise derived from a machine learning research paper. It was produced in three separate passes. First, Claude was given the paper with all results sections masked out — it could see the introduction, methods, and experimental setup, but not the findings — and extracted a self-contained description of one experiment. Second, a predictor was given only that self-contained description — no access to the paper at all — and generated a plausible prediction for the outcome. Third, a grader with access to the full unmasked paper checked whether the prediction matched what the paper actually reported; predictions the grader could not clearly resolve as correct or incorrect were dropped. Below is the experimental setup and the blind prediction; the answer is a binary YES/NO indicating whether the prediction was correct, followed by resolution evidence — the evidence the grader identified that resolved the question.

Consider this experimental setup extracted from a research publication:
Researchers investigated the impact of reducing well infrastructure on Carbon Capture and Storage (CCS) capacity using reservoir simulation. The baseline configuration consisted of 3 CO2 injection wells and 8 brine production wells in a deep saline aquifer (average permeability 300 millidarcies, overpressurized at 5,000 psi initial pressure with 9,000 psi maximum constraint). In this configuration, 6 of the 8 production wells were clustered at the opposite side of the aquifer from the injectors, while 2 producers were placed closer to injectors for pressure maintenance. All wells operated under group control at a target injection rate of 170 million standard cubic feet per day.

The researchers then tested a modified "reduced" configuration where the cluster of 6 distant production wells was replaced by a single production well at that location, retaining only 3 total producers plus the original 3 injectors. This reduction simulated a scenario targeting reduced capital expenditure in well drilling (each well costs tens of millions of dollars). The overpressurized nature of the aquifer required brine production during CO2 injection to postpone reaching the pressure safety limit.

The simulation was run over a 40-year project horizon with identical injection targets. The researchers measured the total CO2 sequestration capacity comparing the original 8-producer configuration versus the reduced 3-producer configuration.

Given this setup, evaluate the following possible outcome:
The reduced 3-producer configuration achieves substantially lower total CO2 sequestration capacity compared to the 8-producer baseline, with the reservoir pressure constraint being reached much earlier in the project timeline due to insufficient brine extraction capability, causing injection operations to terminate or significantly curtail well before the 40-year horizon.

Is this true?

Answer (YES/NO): YES